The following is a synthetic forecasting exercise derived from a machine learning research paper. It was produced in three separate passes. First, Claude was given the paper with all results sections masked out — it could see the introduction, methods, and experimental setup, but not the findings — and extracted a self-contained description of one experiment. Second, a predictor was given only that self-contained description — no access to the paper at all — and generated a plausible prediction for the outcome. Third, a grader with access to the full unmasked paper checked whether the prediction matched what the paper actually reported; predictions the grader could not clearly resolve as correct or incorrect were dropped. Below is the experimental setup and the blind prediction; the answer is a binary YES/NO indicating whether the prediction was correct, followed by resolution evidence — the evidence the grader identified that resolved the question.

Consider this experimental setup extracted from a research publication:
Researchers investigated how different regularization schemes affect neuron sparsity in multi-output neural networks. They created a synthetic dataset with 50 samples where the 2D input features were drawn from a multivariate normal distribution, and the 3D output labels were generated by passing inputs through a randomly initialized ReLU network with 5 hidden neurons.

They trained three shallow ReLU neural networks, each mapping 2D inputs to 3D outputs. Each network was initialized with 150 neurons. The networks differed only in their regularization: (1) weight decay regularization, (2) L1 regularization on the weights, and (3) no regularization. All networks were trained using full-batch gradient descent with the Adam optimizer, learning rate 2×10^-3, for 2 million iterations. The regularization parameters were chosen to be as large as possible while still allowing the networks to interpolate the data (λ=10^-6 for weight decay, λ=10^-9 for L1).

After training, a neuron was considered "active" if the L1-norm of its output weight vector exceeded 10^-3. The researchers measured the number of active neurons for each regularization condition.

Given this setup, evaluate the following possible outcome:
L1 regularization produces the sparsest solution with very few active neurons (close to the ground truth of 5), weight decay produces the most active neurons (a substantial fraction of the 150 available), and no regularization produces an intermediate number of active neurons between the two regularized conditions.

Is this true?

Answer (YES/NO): NO